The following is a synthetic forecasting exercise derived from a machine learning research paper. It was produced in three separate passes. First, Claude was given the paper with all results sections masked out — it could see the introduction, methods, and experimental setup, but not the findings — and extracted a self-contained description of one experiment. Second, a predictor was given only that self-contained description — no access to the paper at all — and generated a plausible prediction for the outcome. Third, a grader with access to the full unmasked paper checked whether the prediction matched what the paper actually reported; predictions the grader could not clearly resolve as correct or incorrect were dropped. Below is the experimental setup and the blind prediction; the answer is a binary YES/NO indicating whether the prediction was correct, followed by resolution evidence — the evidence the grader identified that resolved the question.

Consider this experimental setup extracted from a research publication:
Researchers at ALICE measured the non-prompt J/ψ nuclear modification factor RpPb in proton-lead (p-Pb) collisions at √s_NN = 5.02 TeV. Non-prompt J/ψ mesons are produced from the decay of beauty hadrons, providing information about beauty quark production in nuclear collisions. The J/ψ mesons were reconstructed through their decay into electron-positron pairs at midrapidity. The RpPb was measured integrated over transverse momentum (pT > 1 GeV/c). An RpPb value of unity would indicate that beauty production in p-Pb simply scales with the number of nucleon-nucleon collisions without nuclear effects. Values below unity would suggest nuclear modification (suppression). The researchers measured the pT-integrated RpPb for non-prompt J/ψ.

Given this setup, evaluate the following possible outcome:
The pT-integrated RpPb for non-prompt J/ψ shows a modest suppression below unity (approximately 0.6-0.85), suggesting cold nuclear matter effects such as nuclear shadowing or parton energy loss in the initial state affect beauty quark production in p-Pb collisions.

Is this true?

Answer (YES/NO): YES